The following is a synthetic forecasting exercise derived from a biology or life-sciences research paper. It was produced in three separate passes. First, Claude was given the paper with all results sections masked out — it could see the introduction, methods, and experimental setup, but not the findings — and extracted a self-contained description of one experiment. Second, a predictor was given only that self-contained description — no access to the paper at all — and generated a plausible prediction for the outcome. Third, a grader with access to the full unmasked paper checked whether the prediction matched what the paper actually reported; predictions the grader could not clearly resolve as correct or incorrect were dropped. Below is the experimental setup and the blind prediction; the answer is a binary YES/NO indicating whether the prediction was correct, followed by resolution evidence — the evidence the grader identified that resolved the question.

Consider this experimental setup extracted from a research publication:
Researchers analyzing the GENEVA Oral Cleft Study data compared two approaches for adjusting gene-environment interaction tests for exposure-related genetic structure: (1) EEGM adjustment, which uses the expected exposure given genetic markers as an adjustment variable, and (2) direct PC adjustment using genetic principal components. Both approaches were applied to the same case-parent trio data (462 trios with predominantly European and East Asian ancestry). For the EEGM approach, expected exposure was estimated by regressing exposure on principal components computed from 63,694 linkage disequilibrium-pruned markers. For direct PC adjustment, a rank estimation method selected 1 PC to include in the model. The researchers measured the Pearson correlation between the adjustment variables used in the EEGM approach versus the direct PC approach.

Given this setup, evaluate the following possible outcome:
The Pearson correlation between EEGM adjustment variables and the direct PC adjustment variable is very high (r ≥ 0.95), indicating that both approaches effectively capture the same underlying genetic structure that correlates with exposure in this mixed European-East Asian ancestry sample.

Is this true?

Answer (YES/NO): YES